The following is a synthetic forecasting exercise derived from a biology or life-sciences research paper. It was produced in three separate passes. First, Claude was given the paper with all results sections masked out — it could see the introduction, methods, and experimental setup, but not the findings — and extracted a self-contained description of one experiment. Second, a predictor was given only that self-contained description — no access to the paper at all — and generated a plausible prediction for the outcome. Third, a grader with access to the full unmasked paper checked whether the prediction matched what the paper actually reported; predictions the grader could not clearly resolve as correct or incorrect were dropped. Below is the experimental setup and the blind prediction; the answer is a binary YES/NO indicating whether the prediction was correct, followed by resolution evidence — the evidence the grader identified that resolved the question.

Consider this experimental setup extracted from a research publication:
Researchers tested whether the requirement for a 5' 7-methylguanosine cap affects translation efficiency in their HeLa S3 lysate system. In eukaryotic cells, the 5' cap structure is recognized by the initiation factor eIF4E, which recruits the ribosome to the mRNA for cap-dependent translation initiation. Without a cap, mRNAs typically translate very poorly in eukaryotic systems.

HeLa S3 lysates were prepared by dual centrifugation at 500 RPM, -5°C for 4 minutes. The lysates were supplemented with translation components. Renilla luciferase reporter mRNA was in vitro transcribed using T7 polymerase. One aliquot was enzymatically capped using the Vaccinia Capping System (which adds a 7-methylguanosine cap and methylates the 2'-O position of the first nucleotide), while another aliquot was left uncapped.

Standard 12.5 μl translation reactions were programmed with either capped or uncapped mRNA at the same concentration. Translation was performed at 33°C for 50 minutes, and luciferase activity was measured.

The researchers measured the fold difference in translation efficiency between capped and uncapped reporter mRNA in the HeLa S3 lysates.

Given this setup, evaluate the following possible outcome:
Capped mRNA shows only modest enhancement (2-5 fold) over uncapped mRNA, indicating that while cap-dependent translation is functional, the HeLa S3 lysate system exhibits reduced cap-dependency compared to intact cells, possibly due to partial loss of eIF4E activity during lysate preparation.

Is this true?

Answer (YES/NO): NO